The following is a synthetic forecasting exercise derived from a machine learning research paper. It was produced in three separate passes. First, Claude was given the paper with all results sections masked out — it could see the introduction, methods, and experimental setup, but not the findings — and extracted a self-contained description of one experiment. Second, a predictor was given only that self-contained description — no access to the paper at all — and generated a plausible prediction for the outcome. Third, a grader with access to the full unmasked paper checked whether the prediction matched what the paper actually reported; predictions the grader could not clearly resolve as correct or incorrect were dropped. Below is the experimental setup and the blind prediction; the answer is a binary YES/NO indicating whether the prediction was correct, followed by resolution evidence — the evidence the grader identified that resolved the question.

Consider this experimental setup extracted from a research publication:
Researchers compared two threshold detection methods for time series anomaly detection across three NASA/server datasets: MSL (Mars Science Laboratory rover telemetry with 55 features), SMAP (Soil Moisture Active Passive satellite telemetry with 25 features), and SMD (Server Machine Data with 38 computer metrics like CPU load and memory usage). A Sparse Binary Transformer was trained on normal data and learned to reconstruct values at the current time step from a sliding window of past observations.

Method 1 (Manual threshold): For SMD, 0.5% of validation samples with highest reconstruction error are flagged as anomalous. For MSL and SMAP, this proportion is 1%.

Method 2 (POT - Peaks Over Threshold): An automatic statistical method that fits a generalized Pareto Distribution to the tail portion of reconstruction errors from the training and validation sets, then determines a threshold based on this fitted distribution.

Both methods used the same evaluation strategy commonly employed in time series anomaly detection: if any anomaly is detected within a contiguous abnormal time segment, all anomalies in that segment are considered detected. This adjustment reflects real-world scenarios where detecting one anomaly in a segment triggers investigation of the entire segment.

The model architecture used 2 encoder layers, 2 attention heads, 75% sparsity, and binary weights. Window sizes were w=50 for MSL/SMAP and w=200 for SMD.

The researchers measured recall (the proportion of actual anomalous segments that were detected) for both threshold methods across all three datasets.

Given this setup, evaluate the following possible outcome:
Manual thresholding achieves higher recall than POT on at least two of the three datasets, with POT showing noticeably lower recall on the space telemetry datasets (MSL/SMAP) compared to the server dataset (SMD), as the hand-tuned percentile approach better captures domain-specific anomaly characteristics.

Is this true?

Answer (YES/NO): NO